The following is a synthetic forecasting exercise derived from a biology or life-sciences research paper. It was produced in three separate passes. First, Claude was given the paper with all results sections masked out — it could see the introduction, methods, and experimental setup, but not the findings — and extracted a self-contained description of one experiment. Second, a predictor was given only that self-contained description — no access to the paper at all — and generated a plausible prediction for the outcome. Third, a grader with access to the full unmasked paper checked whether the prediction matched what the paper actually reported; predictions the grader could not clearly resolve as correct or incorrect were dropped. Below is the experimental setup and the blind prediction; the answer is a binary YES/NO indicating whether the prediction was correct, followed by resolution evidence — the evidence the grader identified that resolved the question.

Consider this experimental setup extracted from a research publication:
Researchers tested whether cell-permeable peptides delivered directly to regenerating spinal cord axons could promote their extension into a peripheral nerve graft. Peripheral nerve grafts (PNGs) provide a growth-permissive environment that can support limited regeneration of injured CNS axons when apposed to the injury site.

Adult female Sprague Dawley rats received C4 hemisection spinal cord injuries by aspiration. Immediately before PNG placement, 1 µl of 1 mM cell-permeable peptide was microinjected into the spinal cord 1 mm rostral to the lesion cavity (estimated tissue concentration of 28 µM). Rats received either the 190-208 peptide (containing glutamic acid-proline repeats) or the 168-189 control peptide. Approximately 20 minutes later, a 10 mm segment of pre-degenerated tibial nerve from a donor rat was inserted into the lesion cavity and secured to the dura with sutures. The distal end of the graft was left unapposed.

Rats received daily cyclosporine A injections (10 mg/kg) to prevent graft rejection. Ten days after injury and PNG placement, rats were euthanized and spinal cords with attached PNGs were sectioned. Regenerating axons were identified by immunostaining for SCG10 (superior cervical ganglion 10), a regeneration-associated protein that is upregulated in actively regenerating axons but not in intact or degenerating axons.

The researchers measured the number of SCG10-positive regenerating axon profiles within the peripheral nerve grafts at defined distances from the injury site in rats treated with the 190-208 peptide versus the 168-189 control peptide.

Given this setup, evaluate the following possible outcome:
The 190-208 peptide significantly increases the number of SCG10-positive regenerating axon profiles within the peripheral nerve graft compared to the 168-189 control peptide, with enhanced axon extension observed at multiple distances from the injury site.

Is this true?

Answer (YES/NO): NO